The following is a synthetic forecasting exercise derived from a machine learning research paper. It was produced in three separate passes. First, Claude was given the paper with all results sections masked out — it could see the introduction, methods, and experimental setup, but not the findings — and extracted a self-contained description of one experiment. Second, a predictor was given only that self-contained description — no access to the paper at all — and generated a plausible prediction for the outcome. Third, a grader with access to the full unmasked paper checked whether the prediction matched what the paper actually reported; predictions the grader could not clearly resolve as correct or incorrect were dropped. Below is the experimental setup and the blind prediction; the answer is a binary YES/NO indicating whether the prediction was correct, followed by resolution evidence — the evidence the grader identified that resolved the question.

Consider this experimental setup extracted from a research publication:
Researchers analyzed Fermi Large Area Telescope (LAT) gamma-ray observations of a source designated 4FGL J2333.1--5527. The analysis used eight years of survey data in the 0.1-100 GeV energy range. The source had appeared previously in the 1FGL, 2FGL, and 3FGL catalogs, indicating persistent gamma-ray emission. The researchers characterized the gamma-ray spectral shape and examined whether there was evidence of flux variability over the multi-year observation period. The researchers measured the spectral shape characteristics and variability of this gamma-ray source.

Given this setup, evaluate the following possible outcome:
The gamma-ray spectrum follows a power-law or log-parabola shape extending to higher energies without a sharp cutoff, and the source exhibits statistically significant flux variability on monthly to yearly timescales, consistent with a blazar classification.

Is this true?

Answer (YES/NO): NO